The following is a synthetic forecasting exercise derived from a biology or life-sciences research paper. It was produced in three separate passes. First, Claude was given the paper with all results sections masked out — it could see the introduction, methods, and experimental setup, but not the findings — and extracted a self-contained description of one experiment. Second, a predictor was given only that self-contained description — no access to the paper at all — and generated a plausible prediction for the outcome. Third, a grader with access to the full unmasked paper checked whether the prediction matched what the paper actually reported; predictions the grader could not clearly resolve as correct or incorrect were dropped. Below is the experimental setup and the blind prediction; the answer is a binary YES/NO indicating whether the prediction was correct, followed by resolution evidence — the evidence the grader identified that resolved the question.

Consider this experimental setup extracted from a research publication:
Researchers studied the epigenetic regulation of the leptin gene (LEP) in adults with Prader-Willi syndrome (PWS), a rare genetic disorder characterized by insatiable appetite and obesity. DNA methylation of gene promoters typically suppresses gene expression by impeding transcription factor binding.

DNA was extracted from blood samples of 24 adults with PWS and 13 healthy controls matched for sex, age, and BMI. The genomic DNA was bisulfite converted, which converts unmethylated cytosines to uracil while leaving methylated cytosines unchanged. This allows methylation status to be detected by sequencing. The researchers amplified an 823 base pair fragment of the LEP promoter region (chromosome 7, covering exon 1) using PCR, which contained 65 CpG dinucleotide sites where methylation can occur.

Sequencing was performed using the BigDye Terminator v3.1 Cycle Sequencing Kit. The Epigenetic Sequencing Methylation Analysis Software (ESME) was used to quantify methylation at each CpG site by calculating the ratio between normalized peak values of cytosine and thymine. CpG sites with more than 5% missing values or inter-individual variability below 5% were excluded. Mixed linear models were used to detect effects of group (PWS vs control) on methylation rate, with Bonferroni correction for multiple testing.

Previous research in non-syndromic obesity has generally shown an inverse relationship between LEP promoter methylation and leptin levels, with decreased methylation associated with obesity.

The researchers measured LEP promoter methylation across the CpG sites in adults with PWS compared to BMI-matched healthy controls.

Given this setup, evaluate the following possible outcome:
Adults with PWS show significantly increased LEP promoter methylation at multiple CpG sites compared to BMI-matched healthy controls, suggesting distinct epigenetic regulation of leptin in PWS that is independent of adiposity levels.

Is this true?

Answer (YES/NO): NO